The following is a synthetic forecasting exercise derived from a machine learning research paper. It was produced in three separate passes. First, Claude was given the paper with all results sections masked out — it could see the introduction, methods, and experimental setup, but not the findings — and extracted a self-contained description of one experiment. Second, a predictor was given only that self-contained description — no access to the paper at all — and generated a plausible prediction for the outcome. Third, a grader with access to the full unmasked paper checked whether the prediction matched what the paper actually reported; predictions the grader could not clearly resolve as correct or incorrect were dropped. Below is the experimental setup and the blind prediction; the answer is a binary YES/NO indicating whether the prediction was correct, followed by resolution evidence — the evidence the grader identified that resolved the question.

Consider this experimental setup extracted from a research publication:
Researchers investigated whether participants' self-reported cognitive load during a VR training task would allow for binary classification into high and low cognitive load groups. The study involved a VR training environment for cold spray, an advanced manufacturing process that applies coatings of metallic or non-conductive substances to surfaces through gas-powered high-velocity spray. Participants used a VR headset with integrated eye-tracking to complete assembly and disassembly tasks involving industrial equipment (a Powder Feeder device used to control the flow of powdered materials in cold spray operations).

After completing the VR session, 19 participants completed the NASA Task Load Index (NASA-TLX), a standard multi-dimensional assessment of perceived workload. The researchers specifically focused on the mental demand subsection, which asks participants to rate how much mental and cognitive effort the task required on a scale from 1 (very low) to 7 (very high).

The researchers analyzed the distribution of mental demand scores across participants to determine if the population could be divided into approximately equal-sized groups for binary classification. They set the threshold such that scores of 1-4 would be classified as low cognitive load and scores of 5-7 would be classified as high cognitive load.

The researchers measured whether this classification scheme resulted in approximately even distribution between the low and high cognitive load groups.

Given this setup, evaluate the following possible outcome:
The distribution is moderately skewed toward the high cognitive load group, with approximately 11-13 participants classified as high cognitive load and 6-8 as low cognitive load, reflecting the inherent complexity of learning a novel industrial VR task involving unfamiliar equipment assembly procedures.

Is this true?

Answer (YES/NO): NO